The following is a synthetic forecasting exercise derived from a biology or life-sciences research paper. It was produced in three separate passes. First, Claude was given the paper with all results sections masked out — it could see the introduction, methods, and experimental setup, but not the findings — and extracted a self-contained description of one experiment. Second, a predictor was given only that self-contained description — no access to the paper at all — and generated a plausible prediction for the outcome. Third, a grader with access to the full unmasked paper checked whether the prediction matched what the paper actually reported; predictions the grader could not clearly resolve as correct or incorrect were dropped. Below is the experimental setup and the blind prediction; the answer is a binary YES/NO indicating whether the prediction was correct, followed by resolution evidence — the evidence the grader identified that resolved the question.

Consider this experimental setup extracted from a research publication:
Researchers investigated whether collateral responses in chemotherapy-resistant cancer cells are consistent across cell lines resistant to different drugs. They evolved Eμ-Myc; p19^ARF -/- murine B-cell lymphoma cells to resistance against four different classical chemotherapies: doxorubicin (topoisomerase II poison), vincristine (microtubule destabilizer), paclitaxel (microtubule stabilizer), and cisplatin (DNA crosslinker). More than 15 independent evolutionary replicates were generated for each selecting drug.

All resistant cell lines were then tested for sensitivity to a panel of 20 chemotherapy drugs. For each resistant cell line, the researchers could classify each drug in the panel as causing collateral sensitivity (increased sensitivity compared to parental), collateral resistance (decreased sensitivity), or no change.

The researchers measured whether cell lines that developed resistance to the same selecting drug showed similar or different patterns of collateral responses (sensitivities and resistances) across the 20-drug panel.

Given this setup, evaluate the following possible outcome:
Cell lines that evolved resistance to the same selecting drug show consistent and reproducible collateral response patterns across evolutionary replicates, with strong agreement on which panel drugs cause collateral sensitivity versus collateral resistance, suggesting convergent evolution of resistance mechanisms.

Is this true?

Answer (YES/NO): NO